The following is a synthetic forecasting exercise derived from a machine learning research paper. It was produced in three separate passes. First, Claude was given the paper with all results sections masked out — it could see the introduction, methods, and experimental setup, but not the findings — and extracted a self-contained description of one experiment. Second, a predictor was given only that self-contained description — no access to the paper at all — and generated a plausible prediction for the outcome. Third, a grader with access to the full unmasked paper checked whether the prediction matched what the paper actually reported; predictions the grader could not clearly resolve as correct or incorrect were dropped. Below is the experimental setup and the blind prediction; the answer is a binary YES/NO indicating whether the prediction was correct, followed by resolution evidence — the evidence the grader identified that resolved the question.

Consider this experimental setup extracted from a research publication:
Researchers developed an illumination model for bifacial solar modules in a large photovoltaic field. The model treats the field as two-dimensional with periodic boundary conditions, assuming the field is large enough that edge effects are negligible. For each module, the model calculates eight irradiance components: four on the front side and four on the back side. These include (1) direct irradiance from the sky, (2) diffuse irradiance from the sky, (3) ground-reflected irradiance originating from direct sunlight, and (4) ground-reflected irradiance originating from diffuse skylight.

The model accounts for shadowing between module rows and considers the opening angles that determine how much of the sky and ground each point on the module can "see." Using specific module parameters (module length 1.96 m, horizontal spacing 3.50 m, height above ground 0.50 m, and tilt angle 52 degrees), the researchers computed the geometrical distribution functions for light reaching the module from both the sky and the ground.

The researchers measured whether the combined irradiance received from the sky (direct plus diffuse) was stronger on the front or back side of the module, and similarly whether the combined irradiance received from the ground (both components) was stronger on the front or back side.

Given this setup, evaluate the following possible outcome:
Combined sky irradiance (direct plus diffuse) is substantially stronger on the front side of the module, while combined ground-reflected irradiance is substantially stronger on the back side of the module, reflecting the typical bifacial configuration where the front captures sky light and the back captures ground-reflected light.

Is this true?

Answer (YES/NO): YES